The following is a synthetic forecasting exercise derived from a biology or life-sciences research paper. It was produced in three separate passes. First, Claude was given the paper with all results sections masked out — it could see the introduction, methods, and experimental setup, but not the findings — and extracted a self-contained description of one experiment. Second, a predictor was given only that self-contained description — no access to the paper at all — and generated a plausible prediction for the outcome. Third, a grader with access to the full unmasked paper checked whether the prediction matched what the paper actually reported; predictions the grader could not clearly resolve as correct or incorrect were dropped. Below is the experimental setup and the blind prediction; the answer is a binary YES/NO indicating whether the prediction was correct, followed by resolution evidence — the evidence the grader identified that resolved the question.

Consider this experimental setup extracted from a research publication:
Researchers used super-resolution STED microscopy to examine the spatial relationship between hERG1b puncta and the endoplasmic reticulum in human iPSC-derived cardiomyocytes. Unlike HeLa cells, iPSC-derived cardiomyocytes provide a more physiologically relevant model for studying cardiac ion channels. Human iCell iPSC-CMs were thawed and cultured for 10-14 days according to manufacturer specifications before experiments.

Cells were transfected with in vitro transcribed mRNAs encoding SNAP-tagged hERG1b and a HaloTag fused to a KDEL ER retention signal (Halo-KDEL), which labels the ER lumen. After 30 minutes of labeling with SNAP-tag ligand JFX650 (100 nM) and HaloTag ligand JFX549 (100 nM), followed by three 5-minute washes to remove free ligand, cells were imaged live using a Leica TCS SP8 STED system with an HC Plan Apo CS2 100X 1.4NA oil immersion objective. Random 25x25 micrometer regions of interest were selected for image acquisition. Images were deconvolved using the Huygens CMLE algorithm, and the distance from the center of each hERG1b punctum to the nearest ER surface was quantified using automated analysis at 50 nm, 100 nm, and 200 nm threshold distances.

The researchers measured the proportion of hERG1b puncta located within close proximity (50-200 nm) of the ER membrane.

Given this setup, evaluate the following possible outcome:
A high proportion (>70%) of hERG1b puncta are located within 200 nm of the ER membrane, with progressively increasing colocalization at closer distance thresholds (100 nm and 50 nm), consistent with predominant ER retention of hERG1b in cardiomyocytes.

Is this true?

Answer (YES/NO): NO